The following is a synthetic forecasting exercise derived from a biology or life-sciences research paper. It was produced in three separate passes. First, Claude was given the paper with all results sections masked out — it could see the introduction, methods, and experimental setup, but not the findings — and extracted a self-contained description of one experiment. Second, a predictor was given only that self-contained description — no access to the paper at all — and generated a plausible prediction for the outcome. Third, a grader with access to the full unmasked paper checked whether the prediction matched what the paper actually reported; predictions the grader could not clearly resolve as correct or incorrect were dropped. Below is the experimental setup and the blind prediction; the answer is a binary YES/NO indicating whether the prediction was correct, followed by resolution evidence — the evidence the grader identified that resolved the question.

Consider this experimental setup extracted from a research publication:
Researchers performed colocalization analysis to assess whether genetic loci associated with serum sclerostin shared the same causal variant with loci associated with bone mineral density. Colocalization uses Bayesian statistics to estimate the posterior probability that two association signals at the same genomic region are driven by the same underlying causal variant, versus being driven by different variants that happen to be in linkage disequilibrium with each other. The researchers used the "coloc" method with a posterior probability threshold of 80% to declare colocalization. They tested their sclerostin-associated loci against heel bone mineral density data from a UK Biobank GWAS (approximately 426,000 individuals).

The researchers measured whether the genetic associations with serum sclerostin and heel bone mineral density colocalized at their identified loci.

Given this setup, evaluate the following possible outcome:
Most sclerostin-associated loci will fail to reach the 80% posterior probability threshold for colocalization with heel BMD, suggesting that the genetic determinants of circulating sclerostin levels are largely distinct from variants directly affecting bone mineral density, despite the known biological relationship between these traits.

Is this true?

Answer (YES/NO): NO